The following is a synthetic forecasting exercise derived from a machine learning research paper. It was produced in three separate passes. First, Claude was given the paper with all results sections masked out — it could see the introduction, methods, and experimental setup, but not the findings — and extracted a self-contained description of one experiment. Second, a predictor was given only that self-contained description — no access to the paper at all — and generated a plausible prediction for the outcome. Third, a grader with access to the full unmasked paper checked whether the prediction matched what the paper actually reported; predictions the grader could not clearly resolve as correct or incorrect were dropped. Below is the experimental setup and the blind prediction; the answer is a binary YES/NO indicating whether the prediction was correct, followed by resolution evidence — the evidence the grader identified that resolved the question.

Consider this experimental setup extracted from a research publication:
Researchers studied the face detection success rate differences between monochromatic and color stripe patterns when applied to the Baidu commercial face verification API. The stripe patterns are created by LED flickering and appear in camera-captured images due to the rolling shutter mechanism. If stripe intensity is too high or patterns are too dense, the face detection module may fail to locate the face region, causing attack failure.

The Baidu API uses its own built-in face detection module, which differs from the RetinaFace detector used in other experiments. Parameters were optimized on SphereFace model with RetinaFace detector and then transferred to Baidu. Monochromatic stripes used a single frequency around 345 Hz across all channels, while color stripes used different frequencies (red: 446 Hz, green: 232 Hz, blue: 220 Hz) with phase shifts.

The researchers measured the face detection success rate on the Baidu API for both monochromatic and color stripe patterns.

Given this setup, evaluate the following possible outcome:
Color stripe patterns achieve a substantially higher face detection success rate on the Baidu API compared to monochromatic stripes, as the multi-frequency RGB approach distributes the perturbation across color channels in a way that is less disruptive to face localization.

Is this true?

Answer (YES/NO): YES